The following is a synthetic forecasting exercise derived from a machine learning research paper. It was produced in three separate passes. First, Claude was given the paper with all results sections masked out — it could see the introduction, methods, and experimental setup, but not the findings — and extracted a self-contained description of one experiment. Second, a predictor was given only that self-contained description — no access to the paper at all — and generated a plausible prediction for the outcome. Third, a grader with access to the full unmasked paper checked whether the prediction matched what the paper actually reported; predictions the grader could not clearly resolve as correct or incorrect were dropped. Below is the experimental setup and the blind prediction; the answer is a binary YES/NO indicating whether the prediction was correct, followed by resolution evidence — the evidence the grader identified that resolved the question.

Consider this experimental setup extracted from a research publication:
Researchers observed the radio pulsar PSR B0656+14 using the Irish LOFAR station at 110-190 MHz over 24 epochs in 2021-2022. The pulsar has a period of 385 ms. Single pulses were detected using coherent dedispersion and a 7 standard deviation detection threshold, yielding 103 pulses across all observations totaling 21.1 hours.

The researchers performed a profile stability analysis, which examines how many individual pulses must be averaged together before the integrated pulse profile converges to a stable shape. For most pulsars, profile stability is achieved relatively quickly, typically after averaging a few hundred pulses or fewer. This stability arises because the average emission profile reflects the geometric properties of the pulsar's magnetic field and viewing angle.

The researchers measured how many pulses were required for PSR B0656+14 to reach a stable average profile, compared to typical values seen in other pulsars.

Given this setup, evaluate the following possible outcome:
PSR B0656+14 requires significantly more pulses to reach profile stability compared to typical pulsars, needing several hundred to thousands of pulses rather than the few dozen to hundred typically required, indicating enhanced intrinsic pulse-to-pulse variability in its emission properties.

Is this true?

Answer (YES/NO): NO